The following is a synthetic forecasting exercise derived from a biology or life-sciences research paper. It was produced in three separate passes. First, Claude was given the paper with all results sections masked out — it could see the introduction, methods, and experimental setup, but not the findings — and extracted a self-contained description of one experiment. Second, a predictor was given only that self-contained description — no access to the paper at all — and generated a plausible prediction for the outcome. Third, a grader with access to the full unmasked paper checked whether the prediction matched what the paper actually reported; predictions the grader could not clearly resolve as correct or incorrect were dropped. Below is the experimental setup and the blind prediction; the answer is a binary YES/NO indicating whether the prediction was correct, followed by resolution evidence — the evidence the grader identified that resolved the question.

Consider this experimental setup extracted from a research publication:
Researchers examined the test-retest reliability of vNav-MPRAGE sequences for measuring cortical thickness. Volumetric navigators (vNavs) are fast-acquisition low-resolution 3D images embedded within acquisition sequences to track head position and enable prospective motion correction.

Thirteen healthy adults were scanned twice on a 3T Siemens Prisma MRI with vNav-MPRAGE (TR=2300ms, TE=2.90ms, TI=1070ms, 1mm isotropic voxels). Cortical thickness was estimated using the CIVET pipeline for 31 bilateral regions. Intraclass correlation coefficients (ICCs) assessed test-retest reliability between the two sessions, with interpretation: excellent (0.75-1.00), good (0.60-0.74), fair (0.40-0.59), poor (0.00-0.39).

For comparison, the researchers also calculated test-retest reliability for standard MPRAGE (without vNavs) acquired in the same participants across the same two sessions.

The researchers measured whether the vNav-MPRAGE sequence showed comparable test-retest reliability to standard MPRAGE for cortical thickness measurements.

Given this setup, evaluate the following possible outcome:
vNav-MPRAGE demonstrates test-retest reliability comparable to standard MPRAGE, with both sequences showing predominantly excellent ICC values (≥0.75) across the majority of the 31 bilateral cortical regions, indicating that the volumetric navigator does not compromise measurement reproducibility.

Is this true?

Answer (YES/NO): NO